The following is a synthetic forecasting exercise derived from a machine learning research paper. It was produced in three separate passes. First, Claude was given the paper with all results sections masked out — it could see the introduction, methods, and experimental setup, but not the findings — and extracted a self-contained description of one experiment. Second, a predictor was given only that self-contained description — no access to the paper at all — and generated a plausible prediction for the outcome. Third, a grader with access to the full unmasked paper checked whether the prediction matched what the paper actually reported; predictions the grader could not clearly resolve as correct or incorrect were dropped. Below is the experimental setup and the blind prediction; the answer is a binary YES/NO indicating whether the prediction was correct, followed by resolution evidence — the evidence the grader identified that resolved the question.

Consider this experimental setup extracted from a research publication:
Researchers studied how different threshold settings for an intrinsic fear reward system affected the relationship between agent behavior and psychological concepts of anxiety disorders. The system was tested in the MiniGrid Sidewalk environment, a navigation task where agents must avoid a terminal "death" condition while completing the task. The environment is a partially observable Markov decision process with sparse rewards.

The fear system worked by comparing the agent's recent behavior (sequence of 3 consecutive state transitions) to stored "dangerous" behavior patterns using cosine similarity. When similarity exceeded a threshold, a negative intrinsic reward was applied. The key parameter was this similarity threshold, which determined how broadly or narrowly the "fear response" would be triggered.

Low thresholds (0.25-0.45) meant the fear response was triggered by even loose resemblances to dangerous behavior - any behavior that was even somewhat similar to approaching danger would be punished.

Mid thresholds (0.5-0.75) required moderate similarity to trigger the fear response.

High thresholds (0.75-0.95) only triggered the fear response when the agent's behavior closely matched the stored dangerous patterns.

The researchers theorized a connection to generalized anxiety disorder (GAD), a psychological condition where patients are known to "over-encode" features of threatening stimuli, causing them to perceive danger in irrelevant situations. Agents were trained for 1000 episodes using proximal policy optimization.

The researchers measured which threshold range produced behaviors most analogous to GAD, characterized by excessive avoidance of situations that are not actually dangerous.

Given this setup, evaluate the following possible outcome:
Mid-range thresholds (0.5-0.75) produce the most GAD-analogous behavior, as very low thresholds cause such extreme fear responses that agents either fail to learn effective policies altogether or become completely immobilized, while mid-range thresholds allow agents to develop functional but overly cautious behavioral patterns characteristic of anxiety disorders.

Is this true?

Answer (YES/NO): NO